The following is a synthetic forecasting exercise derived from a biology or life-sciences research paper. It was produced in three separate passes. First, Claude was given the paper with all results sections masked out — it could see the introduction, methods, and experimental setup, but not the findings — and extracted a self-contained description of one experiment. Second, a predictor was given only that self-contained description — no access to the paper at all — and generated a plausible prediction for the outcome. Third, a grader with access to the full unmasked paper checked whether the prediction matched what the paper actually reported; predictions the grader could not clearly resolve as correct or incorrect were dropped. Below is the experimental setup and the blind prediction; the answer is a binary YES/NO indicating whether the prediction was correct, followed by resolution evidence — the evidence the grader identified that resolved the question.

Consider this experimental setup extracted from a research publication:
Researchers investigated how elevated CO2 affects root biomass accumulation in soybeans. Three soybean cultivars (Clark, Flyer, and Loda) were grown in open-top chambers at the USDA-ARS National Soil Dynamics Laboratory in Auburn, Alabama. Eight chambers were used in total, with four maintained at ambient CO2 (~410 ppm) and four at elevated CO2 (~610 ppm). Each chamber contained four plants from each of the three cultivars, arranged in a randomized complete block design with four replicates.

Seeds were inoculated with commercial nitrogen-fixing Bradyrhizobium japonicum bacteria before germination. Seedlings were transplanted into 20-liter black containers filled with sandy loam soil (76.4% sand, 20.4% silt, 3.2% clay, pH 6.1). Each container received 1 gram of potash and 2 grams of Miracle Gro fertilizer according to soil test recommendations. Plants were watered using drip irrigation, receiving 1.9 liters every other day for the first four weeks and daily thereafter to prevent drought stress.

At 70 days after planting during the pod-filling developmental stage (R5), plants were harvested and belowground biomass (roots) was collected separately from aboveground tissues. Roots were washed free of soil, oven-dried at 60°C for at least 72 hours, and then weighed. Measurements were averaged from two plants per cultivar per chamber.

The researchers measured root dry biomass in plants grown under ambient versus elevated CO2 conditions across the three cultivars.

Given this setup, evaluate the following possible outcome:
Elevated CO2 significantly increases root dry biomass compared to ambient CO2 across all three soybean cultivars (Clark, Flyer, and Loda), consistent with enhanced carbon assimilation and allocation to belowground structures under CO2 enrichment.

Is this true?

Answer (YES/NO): NO